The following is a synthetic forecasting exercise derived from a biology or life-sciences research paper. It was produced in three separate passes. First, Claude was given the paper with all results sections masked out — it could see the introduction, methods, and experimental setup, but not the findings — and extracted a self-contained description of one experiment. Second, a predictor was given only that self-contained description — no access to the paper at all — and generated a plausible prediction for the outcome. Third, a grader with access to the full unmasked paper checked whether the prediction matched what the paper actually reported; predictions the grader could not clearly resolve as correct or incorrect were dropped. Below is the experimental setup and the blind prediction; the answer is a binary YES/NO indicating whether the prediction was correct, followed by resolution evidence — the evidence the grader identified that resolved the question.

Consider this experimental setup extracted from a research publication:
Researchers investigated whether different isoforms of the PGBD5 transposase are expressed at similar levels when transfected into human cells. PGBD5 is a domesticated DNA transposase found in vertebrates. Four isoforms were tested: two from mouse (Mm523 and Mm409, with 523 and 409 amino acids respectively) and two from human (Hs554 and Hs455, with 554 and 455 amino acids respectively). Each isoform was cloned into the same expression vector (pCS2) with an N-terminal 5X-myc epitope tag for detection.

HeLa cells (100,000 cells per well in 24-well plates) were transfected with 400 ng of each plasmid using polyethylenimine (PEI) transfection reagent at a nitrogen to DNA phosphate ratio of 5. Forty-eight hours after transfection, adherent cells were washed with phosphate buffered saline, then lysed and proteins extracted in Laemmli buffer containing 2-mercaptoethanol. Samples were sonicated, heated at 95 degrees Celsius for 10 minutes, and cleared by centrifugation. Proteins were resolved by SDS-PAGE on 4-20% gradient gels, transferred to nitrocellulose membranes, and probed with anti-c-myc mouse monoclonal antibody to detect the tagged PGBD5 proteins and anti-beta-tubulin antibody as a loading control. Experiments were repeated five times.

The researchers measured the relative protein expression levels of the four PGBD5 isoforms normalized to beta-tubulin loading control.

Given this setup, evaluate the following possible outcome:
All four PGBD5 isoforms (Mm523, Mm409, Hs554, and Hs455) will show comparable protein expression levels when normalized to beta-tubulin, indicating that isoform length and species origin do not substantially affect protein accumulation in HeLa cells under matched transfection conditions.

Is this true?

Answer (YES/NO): NO